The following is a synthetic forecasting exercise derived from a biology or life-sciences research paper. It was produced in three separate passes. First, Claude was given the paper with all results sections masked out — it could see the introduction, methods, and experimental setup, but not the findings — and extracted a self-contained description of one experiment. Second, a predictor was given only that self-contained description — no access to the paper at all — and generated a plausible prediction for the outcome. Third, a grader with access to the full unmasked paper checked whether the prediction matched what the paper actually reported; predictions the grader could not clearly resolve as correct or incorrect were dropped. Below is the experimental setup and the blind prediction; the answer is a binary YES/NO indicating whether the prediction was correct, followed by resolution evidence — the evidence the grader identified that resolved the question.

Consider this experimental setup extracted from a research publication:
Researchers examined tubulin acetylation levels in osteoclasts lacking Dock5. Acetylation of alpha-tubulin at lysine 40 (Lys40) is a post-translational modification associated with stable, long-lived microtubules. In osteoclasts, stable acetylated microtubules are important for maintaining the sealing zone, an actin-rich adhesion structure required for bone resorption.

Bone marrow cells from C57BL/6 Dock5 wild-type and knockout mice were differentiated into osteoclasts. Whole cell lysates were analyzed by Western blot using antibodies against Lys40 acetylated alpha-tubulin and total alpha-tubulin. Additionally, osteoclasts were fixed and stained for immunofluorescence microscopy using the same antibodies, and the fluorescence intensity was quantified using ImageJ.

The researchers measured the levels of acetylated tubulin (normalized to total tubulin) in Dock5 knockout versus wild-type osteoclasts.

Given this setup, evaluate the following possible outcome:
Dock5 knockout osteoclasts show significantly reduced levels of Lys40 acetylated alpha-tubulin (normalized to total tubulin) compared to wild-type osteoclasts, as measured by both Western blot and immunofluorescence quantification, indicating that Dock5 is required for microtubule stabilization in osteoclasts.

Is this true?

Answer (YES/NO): YES